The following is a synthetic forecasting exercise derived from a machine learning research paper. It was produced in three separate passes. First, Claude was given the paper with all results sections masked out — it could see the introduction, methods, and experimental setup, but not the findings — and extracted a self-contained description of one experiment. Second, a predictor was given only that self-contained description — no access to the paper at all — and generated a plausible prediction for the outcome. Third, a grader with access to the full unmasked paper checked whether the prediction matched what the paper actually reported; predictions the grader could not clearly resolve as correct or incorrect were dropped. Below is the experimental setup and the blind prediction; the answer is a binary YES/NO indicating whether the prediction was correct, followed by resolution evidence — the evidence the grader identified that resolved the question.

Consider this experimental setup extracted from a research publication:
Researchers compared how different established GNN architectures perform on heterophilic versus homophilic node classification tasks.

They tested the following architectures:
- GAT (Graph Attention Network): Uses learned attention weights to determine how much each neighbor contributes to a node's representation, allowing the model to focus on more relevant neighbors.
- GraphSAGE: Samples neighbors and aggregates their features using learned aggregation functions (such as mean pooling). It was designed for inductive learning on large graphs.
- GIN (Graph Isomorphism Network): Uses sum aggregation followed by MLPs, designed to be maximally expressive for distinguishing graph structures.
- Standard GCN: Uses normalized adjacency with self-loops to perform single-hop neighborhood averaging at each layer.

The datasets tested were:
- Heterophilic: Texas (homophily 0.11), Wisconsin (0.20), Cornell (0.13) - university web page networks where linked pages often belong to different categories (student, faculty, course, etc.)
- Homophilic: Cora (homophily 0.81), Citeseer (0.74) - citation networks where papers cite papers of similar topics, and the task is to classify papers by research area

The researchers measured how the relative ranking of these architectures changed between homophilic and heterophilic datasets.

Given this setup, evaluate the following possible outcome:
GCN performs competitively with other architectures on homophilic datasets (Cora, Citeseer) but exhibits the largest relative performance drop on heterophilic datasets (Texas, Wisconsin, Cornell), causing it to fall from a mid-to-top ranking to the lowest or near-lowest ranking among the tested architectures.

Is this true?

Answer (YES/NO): YES